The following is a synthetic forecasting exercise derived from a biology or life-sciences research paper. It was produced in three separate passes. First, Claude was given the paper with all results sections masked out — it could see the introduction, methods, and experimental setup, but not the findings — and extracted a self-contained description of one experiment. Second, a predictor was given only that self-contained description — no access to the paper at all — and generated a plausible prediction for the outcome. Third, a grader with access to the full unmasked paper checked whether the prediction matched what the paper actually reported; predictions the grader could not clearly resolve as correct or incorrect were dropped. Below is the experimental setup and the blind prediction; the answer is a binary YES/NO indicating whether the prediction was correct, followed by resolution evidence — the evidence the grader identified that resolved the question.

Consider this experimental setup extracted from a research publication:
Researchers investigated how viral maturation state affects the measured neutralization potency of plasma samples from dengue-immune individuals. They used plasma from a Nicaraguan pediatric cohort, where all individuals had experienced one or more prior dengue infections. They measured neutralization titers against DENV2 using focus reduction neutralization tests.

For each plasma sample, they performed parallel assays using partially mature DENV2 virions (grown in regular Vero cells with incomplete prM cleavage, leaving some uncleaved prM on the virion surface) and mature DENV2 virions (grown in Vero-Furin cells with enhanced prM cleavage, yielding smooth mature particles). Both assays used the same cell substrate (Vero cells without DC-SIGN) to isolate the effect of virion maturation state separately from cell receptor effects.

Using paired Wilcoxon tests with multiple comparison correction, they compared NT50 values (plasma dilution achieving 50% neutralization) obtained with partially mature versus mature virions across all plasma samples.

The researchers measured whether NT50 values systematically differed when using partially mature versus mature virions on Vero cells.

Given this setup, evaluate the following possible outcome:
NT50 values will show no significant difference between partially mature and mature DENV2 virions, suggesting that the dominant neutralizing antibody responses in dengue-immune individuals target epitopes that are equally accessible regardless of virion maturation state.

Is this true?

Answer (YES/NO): NO